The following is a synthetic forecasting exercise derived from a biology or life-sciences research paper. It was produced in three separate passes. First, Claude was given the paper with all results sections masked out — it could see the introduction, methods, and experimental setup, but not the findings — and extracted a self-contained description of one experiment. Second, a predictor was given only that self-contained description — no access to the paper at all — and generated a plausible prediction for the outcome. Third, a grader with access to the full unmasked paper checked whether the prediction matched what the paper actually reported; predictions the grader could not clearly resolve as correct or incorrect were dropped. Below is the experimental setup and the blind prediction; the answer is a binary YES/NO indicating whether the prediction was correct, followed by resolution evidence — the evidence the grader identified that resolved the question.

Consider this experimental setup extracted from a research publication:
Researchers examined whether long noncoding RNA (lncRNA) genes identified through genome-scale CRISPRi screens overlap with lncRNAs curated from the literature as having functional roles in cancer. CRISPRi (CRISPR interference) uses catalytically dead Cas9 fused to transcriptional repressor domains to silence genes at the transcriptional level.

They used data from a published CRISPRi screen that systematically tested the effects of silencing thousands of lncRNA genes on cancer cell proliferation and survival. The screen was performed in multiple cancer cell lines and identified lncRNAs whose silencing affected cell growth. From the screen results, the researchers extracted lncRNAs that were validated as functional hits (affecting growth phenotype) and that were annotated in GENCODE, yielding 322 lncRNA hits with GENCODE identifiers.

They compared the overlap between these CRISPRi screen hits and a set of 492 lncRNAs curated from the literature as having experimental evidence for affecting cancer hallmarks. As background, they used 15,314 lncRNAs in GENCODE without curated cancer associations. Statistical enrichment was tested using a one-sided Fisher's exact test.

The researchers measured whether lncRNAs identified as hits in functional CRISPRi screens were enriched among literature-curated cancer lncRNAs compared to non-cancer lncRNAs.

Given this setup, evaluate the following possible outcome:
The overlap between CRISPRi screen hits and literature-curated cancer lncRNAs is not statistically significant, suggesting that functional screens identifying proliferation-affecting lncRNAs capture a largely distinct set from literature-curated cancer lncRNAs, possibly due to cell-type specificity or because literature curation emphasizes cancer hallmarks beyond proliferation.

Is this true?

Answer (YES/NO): NO